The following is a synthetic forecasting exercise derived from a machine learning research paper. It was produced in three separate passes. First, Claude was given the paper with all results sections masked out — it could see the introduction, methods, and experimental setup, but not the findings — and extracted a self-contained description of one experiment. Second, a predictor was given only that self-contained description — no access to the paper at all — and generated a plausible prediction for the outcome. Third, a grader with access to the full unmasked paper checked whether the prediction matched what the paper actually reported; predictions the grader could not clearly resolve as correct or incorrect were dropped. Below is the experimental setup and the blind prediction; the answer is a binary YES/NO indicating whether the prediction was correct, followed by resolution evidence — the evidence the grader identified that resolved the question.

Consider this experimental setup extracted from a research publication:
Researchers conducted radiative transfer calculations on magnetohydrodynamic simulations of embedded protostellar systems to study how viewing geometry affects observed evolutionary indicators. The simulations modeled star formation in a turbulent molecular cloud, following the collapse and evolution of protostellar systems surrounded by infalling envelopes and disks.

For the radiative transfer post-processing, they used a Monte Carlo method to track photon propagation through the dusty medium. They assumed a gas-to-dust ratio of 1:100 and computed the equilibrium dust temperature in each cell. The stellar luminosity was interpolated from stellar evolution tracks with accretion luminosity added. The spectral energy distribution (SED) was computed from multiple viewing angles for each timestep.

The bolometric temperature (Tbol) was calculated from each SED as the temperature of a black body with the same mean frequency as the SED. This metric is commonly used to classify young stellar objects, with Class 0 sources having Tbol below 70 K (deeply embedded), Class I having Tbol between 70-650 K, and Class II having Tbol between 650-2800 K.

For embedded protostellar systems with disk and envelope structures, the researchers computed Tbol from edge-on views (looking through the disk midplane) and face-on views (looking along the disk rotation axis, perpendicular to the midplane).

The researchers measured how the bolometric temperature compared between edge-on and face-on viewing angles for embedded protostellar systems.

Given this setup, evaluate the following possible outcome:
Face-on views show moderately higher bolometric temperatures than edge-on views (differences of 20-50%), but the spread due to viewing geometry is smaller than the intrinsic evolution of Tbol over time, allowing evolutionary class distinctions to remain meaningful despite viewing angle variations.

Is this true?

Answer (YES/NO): NO